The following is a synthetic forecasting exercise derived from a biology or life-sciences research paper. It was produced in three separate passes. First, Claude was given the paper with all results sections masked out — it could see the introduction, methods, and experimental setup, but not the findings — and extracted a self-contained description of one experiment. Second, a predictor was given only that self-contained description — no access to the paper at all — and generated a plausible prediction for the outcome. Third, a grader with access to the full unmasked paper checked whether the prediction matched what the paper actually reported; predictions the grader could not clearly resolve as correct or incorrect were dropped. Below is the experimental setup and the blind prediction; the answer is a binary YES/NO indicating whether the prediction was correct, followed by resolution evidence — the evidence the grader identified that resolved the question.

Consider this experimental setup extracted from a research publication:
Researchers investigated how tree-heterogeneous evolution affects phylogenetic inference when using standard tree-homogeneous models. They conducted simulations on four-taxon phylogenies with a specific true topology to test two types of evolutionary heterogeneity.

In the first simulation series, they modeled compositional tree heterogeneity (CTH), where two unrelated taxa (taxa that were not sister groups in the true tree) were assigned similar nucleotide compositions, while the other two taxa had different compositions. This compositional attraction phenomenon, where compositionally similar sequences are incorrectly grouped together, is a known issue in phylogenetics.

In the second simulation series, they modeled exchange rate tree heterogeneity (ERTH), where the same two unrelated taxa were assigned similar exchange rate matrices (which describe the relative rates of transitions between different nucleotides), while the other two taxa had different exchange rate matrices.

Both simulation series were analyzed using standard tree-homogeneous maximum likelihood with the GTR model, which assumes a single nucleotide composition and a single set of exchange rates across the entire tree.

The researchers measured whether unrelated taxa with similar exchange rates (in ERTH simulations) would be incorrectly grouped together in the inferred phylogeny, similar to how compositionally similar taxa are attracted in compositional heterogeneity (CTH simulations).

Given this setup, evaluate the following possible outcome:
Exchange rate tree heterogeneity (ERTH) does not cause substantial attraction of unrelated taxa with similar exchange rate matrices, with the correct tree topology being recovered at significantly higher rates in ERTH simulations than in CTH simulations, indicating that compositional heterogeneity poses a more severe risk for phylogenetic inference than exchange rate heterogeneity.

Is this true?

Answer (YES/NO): NO